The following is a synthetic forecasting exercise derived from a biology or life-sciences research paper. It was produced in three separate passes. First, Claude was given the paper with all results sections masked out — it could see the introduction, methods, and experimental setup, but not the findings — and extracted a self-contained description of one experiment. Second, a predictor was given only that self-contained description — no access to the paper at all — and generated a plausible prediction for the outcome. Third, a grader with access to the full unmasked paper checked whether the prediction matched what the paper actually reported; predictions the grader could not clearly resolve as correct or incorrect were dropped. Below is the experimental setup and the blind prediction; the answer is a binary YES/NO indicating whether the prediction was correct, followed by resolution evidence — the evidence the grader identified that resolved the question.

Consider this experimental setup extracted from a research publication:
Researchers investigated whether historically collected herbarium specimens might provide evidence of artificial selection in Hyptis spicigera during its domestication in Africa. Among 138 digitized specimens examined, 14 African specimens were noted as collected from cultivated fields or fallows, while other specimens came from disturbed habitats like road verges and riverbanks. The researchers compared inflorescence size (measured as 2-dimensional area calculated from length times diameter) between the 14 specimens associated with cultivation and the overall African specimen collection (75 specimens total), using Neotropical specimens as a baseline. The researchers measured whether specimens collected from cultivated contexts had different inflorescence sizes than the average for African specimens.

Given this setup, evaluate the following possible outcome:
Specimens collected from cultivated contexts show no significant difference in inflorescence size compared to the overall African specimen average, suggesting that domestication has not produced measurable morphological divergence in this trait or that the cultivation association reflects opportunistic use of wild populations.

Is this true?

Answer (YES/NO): NO